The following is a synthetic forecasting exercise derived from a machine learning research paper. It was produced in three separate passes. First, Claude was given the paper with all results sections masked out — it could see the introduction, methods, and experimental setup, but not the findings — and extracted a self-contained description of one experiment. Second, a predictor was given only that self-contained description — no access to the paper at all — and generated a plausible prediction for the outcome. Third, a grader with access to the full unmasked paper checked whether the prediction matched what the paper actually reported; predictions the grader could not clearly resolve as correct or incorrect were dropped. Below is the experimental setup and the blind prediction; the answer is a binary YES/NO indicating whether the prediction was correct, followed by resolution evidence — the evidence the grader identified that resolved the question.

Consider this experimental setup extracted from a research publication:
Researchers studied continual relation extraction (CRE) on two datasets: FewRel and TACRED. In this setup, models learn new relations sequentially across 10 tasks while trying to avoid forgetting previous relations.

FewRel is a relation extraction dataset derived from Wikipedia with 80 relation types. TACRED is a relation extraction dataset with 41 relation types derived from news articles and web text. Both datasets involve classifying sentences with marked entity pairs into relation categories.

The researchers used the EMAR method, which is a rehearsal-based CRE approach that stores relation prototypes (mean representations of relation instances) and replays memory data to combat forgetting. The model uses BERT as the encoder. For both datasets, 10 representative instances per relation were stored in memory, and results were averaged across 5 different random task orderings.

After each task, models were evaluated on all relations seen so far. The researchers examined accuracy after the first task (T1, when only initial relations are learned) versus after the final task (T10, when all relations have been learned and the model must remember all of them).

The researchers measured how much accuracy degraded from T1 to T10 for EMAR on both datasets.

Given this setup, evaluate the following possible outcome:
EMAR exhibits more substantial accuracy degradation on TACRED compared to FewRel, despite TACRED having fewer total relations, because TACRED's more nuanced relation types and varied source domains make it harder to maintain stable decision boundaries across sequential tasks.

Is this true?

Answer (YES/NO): YES